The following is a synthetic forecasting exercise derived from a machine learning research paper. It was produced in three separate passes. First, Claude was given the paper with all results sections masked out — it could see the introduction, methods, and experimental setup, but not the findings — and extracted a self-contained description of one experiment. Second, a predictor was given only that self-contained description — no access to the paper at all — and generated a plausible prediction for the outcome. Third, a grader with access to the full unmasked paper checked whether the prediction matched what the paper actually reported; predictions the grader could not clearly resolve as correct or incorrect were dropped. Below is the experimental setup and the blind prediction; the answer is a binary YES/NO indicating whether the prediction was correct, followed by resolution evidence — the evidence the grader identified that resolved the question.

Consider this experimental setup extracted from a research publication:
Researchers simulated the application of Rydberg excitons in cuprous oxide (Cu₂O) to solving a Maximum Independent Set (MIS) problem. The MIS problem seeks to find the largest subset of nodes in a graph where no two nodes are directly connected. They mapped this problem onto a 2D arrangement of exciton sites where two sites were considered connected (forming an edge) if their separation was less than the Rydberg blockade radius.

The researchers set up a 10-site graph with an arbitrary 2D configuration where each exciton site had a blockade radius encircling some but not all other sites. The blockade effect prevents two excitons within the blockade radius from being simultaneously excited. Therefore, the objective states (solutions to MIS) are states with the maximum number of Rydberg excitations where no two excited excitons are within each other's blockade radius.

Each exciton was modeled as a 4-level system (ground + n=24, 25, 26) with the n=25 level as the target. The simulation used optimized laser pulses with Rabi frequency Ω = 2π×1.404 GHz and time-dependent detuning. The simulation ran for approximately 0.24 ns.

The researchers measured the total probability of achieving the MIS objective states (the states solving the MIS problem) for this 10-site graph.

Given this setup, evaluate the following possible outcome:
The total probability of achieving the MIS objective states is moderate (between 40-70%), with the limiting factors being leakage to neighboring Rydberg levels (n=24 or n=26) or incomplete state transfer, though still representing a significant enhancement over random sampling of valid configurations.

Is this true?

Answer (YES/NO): NO